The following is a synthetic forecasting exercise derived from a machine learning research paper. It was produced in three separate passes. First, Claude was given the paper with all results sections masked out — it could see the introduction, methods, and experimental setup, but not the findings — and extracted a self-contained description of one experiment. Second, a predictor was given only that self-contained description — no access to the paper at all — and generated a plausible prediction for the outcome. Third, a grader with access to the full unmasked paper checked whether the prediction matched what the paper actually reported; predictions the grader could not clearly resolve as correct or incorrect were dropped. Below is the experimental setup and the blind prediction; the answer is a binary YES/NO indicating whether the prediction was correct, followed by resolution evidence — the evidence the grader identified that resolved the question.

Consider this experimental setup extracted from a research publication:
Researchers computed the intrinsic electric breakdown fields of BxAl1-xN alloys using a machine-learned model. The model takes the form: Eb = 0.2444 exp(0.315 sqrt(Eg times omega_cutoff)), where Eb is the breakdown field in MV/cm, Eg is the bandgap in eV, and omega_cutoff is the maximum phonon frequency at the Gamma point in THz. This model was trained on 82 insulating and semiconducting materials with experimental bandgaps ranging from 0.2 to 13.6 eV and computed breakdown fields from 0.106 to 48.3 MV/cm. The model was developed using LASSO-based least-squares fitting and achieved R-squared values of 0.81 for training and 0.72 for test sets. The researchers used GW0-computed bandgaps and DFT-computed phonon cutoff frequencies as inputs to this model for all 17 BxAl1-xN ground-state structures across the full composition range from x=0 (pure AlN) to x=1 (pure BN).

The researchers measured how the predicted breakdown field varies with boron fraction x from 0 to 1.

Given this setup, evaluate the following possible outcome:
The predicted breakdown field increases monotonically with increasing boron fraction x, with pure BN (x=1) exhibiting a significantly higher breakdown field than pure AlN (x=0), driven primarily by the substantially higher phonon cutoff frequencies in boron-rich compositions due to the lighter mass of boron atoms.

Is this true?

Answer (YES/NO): NO